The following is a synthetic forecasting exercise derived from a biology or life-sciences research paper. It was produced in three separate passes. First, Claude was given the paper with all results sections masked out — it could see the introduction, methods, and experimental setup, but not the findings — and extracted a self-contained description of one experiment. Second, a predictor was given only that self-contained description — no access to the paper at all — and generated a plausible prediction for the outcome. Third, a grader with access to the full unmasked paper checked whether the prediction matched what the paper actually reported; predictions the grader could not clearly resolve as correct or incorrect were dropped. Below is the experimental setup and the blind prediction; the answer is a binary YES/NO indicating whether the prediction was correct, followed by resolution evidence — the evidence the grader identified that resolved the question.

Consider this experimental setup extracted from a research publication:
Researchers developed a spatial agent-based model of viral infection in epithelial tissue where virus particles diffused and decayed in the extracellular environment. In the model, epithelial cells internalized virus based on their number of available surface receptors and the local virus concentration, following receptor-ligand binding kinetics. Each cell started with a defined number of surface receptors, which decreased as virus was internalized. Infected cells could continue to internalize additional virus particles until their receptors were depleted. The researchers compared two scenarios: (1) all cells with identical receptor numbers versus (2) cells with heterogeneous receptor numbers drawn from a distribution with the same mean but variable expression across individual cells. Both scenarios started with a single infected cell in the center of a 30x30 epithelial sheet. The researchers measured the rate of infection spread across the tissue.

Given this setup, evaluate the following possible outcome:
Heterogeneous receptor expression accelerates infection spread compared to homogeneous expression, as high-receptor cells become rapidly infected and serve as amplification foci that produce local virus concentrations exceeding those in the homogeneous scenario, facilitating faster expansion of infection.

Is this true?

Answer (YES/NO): NO